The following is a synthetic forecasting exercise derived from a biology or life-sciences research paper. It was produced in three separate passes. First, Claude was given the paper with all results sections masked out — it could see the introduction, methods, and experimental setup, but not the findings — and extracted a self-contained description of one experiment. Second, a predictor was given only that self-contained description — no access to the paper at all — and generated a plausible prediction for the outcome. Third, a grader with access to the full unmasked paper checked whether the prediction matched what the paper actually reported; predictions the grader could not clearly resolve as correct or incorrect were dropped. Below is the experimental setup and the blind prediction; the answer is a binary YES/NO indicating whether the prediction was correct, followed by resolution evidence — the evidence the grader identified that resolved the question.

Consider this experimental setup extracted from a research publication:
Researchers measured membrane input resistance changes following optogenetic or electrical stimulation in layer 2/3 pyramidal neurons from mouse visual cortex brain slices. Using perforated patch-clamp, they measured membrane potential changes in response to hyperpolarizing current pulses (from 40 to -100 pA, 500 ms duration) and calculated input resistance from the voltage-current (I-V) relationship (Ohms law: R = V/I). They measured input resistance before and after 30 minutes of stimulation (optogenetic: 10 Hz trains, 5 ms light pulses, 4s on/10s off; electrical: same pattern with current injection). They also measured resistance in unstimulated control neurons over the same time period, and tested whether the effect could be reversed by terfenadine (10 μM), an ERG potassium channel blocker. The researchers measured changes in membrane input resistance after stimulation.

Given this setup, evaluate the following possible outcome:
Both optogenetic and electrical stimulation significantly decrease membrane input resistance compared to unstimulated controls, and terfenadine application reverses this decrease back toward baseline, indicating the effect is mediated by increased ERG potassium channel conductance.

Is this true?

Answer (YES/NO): NO